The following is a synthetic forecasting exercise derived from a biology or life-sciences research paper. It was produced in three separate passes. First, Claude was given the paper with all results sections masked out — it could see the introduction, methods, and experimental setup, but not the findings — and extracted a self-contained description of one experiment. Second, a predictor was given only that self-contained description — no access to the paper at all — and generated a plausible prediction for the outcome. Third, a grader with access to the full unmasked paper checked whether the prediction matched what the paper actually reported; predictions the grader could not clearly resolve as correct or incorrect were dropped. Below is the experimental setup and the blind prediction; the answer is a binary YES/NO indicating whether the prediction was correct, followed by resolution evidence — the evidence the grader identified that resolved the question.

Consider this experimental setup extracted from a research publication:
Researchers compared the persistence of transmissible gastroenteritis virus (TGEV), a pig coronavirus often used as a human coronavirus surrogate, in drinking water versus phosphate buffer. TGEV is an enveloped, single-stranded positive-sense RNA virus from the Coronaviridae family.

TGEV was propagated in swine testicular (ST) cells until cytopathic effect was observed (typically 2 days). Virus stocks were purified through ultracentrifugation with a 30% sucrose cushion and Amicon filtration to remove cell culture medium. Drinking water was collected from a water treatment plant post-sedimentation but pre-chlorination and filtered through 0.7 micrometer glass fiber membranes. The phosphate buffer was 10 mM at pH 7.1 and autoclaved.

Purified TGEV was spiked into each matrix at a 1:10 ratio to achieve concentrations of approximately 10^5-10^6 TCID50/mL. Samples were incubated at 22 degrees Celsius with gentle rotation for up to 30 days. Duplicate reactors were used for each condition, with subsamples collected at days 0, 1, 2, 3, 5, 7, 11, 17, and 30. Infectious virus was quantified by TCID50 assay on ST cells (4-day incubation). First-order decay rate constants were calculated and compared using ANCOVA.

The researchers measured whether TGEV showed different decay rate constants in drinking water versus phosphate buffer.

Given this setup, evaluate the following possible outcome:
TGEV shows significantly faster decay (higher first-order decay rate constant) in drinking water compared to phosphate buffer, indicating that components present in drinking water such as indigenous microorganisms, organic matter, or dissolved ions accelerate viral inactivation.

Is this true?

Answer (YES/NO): YES